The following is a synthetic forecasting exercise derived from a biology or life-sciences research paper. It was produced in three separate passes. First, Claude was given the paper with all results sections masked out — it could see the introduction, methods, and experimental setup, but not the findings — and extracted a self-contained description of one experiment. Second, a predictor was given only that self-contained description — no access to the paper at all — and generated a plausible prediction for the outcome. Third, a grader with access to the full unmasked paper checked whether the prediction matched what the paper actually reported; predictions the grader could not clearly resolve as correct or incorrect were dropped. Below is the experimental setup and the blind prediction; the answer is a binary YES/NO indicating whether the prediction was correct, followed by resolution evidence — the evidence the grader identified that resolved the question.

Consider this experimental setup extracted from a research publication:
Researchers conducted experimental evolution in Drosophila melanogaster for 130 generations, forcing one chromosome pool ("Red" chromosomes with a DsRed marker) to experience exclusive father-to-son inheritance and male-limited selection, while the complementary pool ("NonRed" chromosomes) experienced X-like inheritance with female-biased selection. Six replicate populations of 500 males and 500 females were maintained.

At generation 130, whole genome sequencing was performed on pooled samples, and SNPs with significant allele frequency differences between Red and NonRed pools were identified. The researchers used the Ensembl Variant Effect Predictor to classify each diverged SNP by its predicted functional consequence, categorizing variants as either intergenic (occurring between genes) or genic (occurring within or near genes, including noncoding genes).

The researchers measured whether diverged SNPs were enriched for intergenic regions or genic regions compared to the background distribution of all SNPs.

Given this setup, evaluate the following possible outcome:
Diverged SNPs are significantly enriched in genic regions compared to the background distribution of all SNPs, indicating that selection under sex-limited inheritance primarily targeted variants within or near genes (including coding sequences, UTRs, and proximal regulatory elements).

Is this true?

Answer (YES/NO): NO